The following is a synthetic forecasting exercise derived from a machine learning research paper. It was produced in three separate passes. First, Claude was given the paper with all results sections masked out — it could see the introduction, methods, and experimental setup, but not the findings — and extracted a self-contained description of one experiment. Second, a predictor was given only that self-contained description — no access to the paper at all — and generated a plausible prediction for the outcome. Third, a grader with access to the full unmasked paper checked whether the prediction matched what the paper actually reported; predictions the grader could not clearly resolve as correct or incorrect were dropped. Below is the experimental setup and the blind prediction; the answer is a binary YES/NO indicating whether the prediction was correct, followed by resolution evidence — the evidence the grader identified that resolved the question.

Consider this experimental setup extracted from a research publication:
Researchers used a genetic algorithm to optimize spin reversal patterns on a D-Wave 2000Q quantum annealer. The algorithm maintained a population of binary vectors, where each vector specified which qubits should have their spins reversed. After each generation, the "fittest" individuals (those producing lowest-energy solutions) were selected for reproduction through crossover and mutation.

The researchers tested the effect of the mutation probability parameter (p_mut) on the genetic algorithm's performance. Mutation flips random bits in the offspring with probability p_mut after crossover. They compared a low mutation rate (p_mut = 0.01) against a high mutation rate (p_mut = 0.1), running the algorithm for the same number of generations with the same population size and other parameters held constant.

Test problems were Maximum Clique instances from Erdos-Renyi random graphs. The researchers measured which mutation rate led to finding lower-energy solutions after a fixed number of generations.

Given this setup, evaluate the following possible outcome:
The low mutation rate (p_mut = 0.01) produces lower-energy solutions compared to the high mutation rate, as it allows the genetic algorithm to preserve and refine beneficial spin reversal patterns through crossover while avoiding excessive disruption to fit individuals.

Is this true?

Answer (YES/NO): YES